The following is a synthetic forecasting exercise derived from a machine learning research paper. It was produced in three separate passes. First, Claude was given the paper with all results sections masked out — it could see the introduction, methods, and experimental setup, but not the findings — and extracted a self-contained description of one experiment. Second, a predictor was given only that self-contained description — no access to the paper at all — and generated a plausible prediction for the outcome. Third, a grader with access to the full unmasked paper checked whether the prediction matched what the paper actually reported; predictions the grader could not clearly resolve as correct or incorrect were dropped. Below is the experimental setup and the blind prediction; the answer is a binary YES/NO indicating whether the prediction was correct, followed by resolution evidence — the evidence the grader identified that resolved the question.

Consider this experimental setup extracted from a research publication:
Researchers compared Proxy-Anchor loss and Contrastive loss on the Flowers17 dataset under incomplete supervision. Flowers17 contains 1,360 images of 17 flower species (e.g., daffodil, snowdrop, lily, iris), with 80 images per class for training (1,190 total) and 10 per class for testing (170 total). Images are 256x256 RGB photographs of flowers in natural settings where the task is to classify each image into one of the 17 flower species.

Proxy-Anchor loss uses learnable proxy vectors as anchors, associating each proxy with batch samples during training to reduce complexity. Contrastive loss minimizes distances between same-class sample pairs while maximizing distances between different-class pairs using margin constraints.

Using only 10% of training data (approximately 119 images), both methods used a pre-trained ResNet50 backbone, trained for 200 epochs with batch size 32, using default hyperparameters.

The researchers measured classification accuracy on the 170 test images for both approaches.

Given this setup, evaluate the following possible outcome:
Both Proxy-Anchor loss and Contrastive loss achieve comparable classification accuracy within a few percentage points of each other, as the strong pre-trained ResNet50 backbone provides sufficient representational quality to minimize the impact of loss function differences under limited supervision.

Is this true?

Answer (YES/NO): NO